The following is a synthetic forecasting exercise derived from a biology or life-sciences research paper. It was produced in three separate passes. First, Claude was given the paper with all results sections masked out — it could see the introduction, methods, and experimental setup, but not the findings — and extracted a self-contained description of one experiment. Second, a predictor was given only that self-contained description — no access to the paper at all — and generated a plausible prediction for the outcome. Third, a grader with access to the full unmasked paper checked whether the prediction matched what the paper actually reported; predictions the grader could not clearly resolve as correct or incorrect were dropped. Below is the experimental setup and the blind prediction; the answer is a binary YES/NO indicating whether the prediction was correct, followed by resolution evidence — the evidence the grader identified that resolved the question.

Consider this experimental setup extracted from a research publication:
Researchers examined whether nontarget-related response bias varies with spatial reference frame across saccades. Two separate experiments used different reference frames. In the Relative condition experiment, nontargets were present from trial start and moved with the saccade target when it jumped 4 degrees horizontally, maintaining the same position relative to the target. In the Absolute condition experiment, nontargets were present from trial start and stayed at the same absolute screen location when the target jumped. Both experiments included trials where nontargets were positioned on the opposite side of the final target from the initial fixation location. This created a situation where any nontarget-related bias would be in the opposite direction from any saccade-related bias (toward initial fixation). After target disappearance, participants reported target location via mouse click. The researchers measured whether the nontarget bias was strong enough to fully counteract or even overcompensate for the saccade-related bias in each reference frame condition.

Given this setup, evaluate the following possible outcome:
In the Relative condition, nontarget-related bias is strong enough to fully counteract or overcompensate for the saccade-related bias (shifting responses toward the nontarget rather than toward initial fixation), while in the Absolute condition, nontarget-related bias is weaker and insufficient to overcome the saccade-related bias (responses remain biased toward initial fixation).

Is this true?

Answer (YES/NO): YES